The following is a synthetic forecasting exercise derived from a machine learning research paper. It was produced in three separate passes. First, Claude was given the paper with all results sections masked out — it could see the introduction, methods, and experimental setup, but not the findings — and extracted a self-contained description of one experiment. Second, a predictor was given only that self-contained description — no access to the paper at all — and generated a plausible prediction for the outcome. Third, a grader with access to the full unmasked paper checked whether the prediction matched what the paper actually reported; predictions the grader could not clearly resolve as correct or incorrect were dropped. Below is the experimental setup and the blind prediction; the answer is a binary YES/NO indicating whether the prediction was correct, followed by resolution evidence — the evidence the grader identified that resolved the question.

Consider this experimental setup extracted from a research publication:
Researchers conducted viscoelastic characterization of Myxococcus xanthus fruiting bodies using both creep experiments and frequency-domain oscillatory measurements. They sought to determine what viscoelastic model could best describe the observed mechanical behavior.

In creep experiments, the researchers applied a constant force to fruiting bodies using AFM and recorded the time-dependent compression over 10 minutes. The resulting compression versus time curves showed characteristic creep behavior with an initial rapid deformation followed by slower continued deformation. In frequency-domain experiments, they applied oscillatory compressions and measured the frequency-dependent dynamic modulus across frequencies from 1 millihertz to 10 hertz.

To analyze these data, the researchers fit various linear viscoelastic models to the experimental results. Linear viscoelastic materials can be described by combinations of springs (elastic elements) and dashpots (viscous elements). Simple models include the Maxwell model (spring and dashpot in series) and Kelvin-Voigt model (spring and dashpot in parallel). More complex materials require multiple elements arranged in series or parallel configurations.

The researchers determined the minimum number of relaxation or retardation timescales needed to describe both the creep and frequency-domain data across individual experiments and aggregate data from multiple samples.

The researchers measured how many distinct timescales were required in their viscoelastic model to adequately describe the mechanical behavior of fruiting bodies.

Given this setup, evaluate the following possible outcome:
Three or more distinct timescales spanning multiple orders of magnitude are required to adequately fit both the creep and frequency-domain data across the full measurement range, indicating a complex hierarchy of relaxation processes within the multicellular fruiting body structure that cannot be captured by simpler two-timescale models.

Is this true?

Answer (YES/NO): NO